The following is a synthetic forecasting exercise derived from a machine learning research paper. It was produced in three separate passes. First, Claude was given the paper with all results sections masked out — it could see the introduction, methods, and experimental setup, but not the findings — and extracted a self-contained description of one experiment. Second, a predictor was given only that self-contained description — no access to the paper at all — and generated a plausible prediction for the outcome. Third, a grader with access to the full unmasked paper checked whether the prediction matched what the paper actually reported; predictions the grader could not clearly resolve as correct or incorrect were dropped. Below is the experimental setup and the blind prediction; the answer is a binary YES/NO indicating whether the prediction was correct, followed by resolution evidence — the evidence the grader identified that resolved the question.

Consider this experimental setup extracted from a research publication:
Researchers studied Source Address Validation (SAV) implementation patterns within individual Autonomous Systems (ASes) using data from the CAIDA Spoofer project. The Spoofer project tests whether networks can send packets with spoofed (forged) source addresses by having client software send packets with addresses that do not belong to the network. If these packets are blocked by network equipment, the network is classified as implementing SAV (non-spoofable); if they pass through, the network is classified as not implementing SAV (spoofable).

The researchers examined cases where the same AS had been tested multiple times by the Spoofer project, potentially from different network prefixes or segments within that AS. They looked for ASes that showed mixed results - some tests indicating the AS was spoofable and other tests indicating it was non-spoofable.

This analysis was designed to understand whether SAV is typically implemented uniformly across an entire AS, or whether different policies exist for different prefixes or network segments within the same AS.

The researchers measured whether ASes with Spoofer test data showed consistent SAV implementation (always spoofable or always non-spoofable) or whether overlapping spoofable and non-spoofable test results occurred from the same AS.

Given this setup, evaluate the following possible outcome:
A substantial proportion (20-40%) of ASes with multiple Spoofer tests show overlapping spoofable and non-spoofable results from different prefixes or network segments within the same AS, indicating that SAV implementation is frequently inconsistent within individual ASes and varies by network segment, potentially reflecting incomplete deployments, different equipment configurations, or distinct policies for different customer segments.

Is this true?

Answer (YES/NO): YES